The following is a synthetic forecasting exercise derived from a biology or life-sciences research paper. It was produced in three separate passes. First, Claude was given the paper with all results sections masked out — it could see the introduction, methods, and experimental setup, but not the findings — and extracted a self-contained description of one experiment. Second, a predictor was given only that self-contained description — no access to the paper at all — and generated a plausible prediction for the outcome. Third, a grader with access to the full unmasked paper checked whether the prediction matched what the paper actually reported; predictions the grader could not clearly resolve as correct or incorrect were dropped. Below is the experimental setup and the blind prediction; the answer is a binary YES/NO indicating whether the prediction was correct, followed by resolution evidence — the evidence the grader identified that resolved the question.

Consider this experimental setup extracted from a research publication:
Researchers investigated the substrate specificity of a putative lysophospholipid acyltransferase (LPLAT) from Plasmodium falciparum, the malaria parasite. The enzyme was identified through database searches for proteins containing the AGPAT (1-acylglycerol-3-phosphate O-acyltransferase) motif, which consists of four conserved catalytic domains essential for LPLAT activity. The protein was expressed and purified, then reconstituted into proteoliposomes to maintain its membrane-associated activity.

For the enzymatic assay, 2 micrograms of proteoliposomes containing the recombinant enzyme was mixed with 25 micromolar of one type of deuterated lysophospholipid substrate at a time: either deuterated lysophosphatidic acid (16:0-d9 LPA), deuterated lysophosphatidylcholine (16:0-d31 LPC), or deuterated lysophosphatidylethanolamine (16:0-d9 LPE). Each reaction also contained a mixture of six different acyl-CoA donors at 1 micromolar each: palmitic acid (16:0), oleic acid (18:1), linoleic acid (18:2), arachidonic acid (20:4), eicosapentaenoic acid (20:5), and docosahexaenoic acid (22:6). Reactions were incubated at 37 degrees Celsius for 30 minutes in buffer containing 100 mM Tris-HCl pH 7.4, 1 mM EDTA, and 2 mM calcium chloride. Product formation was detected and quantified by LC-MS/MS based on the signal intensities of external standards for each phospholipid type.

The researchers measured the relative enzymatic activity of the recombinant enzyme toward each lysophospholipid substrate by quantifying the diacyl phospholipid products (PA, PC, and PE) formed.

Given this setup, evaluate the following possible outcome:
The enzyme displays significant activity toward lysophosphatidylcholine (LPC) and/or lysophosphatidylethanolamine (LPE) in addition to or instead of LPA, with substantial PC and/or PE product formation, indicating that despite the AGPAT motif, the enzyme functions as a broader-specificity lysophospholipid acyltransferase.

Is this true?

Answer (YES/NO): YES